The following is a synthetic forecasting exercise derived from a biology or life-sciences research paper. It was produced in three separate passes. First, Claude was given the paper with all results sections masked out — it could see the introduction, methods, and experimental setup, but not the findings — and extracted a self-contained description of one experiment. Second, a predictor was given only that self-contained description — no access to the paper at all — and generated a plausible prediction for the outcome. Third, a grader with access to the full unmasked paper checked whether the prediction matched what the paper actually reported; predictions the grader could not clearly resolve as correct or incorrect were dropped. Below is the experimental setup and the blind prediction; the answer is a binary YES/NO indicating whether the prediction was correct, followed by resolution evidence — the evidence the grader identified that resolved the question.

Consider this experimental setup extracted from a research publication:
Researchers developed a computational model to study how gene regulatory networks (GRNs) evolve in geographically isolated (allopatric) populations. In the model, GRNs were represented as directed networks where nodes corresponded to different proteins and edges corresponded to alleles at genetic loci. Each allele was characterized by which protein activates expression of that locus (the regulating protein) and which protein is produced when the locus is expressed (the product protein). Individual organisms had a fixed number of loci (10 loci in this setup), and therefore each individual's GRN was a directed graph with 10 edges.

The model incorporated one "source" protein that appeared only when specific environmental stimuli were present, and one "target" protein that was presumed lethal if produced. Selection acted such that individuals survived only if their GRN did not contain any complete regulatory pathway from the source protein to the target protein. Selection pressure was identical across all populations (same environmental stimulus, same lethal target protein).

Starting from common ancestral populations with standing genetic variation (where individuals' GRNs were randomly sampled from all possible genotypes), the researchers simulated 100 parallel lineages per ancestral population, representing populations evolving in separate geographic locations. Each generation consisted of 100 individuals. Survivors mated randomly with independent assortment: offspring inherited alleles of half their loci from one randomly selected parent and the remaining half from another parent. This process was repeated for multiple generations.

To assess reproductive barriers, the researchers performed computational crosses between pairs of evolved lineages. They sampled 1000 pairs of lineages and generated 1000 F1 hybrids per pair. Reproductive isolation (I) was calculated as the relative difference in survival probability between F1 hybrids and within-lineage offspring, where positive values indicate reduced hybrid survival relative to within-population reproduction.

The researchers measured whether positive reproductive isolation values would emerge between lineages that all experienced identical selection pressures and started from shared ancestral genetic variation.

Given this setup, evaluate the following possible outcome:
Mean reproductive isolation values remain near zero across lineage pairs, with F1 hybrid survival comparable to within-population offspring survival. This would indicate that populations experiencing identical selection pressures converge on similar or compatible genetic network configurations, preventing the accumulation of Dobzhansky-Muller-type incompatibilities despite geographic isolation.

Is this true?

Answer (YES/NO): NO